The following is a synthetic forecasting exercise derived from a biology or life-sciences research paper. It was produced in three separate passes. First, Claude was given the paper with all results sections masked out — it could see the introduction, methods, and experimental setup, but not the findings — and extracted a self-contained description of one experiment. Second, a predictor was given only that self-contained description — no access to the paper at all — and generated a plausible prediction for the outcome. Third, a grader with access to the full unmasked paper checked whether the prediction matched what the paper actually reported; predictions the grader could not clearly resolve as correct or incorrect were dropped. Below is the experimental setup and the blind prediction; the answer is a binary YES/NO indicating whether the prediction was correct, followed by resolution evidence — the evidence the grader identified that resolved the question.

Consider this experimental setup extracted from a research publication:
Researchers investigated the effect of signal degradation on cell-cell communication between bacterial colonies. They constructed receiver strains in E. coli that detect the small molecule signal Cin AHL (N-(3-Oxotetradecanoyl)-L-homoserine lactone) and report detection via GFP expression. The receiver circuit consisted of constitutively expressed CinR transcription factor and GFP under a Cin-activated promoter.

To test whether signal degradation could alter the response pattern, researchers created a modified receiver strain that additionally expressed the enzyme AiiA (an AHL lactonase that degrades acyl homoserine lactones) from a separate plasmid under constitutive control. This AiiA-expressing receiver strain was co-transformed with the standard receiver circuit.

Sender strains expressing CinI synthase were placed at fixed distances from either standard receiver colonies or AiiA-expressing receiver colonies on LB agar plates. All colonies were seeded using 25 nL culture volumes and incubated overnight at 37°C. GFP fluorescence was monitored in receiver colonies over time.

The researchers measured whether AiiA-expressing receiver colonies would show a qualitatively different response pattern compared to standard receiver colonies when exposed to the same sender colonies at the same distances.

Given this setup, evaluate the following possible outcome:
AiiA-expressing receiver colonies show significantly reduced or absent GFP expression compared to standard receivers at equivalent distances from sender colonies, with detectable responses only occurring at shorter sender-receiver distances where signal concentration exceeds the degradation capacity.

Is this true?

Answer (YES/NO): NO